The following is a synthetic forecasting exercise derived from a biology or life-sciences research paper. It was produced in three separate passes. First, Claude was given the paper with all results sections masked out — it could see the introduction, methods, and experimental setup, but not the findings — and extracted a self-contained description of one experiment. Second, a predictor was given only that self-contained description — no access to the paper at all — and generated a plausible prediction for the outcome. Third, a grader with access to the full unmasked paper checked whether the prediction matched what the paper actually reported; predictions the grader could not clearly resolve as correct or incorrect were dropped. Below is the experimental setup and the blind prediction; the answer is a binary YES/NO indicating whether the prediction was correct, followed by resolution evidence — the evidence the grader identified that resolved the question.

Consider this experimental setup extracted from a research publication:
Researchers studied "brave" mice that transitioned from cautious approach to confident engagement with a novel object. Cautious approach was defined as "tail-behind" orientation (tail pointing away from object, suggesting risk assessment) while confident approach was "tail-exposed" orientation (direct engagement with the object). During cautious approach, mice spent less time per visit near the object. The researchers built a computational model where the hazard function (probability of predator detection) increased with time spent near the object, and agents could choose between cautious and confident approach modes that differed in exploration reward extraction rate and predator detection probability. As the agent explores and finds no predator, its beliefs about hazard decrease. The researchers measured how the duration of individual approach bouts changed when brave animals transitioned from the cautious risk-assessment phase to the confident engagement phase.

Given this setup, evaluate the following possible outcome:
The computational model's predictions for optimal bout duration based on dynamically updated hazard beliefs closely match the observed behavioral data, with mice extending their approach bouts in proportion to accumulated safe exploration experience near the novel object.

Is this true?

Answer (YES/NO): NO